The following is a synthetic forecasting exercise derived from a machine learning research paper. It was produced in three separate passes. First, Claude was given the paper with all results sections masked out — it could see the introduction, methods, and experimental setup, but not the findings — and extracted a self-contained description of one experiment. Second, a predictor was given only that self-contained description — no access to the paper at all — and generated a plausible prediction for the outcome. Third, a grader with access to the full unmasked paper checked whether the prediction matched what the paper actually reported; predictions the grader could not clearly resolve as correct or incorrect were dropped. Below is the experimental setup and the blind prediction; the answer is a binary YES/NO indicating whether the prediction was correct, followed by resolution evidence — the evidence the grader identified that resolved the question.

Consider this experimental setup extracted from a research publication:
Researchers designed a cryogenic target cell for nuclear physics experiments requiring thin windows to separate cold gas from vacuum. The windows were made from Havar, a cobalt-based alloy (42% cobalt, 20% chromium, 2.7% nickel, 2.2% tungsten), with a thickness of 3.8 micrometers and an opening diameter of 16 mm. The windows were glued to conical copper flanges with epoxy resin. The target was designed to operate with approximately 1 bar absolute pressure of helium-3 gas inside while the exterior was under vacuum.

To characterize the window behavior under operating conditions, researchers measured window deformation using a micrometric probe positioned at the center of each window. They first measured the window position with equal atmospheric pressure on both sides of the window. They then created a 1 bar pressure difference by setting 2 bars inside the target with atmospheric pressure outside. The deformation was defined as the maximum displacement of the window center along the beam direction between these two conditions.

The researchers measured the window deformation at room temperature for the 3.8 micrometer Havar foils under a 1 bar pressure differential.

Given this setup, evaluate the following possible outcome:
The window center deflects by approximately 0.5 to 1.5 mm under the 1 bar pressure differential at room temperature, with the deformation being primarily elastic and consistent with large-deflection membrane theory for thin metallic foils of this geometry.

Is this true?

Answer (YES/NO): YES